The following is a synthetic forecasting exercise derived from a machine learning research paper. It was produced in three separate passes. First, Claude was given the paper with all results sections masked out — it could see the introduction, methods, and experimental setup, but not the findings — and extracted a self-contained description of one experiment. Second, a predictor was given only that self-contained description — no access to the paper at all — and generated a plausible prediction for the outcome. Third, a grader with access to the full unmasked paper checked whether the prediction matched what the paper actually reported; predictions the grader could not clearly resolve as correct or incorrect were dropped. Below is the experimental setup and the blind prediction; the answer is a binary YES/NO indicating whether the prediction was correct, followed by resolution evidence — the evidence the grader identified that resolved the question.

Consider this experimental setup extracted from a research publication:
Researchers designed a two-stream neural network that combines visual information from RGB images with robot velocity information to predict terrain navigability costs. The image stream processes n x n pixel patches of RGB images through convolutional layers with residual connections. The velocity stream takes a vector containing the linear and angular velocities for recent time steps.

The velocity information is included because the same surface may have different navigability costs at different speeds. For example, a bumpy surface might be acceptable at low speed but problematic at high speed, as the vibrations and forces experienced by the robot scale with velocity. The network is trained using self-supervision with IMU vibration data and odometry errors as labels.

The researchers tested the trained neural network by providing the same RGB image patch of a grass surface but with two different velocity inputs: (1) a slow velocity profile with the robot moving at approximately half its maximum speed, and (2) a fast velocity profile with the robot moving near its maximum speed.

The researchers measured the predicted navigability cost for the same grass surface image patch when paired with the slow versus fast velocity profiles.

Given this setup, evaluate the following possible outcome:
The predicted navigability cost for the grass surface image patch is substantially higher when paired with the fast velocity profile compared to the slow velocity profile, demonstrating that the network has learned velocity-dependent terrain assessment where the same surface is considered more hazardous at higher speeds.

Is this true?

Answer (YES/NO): YES